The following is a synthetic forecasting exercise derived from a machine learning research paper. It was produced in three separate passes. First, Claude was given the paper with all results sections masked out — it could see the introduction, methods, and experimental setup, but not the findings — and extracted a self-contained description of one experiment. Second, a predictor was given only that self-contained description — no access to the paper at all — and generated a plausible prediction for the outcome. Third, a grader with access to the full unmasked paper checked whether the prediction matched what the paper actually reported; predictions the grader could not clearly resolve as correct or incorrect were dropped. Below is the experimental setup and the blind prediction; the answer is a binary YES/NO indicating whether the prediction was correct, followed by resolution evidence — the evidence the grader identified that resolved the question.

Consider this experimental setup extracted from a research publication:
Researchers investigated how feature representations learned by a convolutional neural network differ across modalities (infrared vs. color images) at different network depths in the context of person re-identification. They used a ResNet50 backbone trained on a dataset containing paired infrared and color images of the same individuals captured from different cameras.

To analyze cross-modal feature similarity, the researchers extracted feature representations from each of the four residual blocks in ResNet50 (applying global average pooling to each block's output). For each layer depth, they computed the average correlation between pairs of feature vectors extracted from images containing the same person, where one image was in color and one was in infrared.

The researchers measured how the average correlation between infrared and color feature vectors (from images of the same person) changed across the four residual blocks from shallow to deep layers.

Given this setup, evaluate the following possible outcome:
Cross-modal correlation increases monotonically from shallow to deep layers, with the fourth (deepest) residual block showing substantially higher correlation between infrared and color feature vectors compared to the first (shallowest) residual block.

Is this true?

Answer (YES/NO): NO